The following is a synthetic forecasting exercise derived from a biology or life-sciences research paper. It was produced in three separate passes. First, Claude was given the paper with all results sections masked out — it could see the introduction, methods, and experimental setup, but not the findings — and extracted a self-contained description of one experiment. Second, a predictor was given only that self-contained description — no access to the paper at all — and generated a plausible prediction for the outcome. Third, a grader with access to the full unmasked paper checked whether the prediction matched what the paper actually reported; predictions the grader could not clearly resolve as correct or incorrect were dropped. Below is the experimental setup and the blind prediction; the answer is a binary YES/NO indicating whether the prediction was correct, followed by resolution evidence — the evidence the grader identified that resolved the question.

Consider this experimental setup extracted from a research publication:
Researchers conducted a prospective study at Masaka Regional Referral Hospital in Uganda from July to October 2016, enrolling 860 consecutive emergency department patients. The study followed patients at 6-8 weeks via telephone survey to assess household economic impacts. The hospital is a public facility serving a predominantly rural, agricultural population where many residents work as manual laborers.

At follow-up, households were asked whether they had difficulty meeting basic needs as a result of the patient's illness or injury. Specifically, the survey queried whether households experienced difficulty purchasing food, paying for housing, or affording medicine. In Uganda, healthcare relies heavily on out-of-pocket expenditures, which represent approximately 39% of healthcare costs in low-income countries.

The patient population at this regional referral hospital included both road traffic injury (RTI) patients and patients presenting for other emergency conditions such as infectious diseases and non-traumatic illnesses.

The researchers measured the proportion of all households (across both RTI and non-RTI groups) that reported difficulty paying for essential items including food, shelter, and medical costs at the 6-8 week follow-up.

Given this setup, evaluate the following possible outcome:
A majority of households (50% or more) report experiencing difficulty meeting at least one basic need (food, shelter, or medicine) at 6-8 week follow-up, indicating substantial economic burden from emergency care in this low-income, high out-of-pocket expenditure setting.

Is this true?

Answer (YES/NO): YES